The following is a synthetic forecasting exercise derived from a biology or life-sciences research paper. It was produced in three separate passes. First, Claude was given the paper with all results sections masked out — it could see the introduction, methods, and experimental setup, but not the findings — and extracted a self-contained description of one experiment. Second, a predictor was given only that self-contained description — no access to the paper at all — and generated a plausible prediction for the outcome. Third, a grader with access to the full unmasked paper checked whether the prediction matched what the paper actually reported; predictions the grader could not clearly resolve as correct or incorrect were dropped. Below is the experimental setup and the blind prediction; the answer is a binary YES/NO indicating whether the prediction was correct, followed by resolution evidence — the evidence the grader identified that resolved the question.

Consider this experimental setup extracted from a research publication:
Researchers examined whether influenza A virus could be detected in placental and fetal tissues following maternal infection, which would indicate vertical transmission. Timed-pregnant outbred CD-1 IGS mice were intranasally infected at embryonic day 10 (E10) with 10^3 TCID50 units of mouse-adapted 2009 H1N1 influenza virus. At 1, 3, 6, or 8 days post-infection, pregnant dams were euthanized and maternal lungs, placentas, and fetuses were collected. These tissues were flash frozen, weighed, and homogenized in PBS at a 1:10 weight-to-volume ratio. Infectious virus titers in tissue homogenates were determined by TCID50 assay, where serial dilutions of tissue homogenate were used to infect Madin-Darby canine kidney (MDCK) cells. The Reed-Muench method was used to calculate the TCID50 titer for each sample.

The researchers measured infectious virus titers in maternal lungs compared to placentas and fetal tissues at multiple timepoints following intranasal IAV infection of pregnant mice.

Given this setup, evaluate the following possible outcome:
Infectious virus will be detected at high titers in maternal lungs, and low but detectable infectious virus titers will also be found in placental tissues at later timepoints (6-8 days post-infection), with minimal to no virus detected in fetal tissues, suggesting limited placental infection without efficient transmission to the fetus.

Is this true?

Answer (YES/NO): NO